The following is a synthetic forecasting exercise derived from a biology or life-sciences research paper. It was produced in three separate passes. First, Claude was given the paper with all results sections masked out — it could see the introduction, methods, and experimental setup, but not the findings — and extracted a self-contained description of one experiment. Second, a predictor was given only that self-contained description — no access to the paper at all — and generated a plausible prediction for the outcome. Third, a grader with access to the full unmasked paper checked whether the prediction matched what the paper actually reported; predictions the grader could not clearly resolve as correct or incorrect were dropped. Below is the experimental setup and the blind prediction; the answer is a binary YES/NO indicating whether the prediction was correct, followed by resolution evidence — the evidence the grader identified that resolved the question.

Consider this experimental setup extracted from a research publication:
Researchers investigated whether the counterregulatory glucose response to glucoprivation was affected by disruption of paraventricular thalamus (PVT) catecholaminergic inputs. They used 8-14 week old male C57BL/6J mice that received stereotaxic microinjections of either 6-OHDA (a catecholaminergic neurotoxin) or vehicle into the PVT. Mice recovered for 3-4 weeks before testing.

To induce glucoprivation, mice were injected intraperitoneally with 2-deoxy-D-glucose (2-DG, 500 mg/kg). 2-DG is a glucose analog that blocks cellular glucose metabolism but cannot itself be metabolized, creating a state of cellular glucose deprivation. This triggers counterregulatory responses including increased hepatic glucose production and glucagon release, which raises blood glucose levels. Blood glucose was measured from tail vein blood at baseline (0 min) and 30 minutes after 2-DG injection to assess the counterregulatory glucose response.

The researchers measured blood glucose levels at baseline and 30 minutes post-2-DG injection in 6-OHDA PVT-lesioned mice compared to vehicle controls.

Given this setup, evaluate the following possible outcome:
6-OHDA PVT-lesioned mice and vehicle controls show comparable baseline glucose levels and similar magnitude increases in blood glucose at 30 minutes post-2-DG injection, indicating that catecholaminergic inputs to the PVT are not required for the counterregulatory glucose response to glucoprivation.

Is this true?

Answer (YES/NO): YES